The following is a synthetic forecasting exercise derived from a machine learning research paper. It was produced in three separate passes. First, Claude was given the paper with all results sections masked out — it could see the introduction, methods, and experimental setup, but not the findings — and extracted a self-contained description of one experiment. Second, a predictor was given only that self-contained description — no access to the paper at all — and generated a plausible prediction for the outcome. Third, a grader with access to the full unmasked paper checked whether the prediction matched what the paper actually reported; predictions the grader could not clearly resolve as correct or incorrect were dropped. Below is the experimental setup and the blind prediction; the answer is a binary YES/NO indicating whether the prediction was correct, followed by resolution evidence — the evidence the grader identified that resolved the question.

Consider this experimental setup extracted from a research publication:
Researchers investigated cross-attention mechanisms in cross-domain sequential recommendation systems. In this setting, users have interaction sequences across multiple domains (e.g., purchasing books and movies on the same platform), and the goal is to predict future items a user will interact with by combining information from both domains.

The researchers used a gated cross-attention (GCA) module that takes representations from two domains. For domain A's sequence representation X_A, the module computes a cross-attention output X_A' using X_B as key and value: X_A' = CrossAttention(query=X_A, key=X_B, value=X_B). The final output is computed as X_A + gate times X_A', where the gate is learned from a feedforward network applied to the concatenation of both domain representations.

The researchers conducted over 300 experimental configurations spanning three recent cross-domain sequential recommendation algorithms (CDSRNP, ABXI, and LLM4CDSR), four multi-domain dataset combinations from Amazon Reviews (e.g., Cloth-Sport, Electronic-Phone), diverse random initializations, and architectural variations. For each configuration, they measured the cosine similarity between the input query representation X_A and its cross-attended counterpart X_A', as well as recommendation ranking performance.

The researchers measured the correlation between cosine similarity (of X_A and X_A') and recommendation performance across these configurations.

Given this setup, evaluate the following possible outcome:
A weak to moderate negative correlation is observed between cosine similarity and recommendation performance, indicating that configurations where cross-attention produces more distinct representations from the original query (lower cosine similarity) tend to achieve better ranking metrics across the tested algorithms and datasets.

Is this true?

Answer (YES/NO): NO